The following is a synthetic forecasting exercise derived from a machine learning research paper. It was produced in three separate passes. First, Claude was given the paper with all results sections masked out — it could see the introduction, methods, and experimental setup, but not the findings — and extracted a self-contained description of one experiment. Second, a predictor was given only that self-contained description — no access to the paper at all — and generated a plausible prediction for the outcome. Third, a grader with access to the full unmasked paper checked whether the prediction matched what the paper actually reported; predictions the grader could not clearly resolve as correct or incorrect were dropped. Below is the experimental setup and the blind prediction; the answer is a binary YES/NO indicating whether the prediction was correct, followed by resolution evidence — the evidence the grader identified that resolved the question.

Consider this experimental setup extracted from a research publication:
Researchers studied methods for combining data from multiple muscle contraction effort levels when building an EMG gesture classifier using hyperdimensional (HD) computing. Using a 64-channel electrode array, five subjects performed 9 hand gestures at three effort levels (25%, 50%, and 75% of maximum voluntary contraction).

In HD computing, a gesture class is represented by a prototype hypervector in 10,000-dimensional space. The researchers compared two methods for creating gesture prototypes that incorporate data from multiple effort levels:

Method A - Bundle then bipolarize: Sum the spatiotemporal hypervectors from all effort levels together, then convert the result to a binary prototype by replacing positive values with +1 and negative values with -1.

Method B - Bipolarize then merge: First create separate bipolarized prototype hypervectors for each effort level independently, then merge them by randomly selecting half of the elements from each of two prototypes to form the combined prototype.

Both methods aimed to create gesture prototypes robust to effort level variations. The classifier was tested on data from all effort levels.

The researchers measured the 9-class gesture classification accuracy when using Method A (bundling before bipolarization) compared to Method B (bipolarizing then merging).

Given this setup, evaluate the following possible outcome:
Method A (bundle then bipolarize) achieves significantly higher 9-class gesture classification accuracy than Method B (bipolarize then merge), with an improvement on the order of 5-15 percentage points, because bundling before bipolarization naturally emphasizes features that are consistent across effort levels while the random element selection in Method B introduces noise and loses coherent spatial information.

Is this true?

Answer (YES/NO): YES